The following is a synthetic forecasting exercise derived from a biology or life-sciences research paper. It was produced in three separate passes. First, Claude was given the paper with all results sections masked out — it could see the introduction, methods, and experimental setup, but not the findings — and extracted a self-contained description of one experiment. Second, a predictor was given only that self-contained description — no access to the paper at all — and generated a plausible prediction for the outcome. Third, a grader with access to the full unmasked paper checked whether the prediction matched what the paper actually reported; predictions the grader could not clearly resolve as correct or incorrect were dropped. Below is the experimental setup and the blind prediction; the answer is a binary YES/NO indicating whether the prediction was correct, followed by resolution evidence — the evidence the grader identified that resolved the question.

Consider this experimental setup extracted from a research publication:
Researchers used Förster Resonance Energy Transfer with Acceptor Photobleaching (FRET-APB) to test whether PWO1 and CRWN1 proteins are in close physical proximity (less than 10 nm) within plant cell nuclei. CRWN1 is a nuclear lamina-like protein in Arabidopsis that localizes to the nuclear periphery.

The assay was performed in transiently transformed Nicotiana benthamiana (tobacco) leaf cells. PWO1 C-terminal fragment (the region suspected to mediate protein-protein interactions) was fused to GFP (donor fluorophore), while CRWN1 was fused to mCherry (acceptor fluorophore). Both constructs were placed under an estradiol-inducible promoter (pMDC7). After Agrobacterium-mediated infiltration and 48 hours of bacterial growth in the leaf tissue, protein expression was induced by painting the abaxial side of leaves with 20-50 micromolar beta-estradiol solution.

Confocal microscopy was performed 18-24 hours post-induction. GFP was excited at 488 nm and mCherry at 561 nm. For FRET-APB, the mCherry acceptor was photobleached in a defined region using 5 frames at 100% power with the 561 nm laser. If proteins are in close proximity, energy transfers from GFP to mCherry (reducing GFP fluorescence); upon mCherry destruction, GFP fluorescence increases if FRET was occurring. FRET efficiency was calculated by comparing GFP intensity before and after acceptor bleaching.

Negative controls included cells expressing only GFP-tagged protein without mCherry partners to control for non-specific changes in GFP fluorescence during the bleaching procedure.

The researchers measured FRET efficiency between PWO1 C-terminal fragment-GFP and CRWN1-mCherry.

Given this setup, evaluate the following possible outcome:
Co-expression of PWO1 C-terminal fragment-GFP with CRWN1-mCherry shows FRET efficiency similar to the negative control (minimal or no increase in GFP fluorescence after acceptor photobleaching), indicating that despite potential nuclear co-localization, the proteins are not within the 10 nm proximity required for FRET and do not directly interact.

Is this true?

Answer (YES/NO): NO